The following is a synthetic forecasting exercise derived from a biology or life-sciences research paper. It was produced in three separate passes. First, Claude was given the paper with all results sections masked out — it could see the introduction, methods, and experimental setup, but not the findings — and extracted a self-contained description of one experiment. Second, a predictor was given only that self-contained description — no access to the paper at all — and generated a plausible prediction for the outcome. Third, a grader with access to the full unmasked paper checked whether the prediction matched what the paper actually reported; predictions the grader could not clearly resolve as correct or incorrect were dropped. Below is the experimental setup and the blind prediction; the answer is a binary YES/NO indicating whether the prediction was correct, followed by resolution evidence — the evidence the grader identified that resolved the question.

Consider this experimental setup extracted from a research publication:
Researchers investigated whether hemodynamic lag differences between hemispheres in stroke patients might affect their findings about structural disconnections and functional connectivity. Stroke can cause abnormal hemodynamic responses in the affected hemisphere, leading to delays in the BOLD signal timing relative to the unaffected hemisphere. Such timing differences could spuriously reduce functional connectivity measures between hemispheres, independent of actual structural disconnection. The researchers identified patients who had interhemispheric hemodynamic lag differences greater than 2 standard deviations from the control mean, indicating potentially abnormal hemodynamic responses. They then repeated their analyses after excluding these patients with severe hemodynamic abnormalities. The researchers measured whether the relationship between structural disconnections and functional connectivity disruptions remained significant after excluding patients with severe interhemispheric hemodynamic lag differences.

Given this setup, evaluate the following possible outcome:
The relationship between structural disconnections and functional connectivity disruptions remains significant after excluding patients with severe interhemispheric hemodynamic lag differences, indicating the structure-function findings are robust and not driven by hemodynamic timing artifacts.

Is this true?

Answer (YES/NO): YES